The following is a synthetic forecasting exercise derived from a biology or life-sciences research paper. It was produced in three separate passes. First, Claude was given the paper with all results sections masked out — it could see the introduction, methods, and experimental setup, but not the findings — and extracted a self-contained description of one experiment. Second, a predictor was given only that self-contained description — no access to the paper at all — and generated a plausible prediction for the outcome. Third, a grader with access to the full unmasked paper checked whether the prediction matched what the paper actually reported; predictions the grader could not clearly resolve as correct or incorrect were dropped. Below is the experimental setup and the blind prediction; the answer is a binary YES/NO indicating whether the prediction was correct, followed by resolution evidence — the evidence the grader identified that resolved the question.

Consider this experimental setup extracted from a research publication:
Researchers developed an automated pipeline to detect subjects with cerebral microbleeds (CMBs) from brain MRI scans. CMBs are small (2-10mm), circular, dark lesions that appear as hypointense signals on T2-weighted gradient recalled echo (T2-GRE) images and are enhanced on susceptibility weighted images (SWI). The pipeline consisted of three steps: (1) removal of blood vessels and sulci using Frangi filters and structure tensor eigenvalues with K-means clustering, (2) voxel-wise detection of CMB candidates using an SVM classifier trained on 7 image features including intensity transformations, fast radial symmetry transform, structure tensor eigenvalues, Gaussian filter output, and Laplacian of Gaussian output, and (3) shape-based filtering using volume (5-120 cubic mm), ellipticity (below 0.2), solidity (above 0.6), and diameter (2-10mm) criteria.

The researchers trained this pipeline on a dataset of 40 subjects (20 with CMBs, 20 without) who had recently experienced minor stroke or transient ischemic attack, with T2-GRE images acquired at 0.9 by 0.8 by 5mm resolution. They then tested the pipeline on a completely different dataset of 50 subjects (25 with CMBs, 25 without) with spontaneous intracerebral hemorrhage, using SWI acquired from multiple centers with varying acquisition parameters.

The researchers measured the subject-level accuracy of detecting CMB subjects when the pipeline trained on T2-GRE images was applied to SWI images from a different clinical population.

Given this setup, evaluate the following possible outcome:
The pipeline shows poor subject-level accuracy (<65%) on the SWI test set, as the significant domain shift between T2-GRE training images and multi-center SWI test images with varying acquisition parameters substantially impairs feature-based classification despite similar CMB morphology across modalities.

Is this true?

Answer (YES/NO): NO